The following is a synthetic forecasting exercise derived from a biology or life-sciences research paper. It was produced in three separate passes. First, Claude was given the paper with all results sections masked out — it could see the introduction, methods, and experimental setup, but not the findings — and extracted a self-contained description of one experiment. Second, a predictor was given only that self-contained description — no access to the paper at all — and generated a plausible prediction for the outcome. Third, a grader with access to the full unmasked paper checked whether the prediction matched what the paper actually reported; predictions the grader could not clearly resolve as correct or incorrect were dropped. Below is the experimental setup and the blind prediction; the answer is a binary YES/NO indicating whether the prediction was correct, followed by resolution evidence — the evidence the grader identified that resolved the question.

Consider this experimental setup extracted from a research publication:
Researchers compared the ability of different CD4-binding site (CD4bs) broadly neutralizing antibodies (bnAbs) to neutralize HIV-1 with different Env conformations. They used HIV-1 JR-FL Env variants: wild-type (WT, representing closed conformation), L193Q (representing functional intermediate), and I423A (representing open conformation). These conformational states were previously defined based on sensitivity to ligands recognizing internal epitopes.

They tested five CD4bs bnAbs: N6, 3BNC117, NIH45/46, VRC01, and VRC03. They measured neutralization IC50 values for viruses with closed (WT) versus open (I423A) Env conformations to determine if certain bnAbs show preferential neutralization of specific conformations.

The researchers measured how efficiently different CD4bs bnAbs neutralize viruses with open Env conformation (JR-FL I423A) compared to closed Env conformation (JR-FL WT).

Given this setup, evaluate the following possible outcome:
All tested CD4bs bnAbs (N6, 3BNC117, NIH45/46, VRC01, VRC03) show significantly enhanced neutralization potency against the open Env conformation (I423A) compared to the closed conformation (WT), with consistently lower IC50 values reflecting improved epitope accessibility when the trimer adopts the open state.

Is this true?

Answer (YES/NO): NO